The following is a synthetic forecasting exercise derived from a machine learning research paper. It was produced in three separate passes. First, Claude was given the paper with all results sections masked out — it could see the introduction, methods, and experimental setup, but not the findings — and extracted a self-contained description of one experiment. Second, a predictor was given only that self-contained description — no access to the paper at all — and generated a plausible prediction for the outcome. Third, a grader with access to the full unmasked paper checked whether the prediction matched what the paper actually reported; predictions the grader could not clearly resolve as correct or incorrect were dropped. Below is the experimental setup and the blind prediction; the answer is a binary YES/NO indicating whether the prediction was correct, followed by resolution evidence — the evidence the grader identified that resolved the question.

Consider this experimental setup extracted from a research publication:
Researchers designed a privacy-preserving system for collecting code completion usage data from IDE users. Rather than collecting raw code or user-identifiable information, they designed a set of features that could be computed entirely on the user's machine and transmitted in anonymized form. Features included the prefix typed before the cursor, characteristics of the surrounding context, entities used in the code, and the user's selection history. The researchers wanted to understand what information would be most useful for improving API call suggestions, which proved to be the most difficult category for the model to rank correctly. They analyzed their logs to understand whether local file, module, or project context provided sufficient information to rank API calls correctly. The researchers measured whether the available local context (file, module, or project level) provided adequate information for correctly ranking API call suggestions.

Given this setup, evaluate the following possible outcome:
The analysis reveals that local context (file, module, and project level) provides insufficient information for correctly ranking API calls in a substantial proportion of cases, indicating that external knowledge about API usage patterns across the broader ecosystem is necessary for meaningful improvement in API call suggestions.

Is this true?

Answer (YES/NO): YES